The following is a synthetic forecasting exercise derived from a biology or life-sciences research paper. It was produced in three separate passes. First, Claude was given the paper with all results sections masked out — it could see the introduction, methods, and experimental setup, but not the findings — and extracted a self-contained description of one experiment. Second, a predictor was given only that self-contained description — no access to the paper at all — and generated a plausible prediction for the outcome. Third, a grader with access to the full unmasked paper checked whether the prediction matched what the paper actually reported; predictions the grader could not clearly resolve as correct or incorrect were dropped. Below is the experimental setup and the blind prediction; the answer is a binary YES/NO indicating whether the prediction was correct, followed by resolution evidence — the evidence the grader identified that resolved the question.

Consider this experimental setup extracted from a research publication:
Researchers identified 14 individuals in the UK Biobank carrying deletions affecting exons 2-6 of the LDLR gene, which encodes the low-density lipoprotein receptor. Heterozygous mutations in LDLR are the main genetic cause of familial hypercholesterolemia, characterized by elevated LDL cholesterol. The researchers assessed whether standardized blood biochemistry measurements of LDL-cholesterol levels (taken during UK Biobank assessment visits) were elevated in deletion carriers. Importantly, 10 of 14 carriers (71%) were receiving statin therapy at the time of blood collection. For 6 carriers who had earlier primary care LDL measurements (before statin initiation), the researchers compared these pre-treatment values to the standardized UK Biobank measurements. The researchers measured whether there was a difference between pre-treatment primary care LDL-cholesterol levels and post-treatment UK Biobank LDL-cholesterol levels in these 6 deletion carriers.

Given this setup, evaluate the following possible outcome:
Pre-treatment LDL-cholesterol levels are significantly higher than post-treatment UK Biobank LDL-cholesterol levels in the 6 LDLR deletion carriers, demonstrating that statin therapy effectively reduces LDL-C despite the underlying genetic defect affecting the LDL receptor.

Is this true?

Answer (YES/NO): YES